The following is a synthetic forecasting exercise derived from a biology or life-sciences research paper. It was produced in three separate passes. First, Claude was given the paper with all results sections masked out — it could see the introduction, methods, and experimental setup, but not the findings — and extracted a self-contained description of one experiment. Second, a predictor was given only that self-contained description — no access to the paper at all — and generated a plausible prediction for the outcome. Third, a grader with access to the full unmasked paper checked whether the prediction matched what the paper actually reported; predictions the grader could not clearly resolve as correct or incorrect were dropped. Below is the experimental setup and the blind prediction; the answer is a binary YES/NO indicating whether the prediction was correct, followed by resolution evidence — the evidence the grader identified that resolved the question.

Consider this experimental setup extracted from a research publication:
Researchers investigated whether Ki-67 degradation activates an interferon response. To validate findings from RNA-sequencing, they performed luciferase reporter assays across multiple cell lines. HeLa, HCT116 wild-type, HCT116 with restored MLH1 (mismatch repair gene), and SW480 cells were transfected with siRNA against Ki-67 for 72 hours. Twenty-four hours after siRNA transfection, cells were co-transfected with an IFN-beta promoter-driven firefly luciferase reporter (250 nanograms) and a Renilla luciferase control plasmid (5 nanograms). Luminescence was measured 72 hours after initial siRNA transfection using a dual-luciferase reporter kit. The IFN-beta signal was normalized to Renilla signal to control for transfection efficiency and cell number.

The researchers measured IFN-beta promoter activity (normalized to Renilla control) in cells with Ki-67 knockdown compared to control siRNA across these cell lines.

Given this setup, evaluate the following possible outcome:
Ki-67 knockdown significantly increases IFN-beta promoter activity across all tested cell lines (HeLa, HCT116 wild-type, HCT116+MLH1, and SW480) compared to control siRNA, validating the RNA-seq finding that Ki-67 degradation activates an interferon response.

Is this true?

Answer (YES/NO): YES